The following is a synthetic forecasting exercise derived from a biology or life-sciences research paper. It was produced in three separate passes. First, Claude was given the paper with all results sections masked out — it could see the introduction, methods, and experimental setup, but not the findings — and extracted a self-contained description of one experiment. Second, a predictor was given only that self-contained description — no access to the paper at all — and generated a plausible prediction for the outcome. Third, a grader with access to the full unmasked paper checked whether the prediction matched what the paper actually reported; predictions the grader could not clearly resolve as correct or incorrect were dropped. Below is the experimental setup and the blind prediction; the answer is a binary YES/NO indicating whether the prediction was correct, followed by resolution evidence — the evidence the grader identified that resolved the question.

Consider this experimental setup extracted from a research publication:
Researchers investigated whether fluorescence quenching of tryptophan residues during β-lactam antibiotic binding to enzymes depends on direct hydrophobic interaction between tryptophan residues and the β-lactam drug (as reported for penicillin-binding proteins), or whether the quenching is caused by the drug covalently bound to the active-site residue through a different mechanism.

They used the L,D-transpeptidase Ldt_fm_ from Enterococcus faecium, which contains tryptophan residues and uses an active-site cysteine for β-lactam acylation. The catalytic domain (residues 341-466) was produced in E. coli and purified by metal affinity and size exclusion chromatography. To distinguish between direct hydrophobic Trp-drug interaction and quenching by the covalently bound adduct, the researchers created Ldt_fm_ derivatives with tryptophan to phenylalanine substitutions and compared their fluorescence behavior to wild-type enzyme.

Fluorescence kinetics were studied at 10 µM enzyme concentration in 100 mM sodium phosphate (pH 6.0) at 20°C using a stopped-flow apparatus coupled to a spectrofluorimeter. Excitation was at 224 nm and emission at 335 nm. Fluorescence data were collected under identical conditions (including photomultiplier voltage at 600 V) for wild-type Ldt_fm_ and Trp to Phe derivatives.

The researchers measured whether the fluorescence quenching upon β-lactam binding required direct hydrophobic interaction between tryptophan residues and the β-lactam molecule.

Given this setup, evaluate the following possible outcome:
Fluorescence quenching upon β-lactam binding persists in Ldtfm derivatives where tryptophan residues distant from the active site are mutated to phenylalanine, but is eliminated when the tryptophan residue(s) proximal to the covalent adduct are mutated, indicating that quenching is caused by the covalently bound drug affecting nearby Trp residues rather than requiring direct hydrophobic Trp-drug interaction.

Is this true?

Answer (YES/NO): NO